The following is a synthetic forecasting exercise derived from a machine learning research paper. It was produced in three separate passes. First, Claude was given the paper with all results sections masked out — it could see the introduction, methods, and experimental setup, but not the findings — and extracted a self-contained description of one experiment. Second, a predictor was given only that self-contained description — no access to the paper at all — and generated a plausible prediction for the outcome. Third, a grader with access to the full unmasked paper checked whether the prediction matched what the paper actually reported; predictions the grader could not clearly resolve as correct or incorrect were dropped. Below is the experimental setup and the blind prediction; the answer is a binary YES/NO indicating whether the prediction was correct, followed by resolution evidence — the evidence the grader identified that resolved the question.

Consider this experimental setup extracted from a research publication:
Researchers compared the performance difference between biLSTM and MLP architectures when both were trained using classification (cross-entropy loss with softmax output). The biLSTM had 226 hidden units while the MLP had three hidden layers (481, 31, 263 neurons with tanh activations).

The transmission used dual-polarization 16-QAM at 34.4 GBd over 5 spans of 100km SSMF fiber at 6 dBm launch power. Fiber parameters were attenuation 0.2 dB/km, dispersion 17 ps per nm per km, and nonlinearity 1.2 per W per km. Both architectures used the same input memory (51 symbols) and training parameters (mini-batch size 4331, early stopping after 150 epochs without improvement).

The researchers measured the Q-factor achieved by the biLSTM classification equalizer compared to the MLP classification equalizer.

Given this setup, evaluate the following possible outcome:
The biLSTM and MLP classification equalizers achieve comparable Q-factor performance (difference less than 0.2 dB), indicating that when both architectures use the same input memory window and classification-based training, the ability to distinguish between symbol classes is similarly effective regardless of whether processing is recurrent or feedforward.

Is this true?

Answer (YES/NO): NO